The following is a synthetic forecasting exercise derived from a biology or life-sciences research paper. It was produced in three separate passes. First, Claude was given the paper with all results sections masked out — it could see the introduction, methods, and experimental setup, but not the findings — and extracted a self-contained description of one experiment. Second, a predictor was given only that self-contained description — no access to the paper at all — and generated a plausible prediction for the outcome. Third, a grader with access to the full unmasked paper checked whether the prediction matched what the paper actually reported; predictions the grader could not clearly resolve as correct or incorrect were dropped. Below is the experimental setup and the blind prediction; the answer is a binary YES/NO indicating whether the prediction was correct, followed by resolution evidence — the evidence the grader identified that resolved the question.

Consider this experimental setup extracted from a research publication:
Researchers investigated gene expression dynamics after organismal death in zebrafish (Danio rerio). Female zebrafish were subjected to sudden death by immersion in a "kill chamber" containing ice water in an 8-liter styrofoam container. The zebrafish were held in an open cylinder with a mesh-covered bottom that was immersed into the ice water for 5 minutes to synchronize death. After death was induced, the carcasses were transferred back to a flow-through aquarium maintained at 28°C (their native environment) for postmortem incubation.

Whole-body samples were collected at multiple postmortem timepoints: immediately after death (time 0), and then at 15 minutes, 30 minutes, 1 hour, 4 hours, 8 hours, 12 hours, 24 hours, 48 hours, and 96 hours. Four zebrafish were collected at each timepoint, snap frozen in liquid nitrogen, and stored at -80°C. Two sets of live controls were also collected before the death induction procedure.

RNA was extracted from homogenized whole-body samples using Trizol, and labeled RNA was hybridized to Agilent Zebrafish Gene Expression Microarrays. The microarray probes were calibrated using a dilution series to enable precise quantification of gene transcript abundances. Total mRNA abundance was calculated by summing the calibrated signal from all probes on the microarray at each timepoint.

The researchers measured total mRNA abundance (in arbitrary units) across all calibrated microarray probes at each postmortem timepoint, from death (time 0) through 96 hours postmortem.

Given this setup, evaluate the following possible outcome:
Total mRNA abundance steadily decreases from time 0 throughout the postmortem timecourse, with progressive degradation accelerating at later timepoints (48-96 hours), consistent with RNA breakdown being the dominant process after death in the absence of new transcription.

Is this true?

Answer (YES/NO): NO